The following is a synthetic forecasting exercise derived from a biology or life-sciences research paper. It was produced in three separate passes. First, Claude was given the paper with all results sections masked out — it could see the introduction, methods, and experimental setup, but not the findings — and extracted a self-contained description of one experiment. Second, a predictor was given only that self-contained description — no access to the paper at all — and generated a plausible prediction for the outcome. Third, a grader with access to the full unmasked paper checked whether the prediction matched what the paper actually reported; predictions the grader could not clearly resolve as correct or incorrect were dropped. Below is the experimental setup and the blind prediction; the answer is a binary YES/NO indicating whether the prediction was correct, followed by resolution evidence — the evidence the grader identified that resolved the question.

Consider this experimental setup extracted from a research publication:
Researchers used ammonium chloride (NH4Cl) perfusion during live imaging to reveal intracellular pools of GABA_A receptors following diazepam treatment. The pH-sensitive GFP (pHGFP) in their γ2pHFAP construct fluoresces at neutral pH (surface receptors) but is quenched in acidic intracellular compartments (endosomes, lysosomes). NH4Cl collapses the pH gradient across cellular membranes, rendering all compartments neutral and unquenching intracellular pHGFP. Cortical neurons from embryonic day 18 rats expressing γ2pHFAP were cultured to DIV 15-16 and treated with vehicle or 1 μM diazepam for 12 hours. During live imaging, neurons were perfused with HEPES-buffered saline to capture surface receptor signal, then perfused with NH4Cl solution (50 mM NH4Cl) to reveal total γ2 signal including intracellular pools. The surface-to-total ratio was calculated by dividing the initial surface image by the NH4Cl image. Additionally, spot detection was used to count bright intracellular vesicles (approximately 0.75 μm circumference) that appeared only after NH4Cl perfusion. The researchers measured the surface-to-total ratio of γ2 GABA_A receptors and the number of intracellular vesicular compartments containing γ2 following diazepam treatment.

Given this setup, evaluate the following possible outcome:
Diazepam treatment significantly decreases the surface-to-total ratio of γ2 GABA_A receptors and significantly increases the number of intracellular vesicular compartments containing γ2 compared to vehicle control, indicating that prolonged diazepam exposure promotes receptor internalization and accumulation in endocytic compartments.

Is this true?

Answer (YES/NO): NO